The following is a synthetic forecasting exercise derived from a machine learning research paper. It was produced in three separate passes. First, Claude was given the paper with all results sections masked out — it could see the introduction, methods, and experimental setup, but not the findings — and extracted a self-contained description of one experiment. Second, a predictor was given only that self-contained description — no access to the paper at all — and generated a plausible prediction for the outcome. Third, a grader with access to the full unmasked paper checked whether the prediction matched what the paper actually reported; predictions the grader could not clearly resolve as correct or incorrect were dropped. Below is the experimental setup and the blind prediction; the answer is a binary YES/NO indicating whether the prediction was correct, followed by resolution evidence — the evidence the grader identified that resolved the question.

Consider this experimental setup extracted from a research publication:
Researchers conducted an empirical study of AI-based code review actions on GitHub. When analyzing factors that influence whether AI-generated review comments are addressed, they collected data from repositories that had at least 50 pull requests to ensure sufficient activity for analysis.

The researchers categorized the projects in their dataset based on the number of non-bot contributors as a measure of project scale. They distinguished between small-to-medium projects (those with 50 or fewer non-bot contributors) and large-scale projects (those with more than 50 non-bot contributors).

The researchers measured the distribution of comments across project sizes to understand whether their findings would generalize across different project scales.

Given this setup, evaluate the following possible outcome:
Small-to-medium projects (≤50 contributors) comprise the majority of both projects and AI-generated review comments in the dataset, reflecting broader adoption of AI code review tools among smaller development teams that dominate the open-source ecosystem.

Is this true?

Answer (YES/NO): NO